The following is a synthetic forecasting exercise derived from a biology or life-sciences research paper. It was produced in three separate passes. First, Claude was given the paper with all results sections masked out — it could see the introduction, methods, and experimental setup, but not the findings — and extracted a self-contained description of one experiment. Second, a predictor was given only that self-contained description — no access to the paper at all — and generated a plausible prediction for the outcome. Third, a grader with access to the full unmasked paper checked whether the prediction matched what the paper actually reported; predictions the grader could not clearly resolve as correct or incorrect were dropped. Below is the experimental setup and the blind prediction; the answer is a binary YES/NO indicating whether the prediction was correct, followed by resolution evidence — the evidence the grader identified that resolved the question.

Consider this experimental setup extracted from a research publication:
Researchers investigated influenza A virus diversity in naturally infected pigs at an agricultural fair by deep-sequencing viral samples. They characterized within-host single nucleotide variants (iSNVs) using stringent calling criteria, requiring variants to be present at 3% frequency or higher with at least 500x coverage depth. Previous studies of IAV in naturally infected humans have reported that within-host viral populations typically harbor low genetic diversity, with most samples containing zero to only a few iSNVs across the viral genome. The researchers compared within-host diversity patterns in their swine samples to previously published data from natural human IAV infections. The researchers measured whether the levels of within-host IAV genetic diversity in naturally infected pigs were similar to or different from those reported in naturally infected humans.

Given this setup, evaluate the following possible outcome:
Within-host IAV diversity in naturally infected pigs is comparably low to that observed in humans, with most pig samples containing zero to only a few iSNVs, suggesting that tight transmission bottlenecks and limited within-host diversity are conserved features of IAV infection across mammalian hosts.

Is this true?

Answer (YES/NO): NO